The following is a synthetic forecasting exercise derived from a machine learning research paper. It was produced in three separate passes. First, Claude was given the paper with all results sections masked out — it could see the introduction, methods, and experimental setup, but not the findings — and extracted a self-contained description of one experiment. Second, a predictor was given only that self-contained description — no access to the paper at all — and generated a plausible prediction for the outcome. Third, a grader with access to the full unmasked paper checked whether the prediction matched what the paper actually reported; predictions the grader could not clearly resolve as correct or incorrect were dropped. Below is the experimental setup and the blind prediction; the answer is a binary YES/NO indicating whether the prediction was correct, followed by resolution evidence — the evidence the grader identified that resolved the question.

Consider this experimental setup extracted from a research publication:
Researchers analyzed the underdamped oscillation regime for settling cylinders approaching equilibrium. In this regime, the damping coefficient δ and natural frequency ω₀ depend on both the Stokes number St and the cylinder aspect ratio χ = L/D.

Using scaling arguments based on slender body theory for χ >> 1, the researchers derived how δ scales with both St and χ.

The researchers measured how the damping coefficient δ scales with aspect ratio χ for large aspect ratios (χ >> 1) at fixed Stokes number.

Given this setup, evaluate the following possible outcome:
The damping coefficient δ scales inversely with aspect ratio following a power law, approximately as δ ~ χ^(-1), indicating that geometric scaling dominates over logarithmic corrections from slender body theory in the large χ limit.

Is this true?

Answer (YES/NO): NO